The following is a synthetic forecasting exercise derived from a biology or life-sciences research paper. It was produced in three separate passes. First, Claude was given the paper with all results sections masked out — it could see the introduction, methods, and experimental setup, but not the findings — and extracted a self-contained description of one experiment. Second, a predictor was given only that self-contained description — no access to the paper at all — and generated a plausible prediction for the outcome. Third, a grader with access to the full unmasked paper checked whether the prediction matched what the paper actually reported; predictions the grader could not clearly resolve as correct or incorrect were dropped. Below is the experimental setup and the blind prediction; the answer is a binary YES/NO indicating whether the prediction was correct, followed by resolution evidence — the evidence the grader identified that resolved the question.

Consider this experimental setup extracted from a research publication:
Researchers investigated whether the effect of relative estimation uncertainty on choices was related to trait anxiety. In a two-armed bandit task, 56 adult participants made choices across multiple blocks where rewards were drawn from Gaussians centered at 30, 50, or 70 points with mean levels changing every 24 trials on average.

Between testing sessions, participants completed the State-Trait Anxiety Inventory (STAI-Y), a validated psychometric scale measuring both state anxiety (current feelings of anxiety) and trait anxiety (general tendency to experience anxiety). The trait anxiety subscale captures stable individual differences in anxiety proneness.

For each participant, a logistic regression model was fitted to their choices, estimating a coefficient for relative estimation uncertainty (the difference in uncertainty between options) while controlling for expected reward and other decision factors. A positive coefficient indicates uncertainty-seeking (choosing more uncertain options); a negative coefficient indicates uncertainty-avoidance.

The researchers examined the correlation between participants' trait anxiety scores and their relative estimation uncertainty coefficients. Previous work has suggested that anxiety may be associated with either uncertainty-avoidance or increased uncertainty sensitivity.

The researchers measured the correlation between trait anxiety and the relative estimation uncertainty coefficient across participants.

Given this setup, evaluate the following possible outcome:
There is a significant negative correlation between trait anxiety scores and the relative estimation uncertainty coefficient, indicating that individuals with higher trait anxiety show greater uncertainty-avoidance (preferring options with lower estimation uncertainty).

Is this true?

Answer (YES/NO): NO